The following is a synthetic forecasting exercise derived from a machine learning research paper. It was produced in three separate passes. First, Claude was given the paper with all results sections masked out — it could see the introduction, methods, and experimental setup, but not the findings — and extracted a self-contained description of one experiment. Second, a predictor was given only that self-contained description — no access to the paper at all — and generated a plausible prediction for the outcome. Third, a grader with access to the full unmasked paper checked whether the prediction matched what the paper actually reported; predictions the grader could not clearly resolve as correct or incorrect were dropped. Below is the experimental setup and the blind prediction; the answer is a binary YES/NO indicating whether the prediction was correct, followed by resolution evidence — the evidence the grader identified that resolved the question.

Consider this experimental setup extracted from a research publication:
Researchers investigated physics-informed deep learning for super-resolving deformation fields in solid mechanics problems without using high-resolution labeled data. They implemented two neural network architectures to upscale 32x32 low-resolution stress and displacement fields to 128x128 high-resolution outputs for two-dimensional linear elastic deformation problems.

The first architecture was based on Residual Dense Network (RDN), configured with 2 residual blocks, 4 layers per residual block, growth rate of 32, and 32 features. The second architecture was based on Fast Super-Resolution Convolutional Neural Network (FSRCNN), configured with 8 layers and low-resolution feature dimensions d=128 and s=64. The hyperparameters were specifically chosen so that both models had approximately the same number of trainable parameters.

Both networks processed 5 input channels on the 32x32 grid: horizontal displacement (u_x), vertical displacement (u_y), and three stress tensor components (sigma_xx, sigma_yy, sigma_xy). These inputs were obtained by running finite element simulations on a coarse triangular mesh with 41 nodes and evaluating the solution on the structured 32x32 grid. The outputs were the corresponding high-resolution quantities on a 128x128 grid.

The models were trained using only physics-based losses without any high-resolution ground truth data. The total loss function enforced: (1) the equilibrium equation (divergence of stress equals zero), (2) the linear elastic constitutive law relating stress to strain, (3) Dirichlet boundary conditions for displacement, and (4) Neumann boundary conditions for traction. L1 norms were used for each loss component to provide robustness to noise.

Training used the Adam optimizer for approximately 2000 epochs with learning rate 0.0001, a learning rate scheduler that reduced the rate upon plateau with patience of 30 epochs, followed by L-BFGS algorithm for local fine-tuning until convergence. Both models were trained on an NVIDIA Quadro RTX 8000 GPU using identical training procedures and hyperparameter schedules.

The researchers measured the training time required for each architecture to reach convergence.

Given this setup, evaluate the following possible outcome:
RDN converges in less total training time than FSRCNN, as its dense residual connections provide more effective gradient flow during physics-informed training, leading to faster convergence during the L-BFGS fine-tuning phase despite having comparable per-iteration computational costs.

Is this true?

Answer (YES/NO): YES